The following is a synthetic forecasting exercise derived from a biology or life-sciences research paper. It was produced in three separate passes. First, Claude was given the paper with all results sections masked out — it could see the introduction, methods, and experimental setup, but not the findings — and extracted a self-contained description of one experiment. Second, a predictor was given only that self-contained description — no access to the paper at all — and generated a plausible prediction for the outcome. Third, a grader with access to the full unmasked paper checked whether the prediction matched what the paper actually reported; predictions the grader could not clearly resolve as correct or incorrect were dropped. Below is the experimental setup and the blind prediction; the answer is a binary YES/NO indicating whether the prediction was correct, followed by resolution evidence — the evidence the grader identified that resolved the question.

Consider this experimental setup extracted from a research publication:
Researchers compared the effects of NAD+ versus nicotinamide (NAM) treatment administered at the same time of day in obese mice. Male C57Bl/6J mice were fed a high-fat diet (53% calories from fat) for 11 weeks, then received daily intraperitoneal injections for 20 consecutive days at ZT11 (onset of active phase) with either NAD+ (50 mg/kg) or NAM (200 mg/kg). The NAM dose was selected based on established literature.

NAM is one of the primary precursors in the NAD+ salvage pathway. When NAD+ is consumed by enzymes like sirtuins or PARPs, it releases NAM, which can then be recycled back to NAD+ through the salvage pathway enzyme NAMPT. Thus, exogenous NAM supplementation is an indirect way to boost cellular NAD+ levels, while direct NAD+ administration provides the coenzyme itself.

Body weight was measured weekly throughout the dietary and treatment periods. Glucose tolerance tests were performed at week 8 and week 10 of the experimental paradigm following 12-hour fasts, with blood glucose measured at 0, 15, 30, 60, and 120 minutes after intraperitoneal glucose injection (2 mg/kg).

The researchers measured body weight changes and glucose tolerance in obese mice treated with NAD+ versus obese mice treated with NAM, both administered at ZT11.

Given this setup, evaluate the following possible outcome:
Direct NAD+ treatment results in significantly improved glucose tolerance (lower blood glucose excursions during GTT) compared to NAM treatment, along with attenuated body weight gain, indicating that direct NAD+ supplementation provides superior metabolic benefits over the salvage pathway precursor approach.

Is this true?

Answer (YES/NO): NO